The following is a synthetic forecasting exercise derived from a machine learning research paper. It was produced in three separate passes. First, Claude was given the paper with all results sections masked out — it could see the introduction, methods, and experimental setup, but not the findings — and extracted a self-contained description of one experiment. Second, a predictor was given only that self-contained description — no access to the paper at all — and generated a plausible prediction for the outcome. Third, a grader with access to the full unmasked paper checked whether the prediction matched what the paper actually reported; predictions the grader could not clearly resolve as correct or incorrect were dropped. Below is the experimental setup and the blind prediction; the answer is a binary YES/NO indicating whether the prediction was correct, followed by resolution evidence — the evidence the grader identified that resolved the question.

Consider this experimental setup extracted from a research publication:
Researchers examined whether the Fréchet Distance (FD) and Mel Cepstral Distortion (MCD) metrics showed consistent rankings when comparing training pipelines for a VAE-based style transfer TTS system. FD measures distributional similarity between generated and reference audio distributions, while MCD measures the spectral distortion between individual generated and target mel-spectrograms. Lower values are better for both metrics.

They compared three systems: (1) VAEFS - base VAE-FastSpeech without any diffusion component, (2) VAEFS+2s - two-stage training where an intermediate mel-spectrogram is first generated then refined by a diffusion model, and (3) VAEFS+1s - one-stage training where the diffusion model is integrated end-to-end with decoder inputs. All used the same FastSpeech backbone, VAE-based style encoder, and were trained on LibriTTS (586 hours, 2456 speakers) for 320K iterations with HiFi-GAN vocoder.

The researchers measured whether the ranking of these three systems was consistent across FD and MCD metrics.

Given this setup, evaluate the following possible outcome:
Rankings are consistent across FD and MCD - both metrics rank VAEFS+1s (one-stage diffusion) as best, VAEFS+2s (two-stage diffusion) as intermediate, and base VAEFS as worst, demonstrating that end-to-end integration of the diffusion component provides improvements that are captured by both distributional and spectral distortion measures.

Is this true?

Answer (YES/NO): NO